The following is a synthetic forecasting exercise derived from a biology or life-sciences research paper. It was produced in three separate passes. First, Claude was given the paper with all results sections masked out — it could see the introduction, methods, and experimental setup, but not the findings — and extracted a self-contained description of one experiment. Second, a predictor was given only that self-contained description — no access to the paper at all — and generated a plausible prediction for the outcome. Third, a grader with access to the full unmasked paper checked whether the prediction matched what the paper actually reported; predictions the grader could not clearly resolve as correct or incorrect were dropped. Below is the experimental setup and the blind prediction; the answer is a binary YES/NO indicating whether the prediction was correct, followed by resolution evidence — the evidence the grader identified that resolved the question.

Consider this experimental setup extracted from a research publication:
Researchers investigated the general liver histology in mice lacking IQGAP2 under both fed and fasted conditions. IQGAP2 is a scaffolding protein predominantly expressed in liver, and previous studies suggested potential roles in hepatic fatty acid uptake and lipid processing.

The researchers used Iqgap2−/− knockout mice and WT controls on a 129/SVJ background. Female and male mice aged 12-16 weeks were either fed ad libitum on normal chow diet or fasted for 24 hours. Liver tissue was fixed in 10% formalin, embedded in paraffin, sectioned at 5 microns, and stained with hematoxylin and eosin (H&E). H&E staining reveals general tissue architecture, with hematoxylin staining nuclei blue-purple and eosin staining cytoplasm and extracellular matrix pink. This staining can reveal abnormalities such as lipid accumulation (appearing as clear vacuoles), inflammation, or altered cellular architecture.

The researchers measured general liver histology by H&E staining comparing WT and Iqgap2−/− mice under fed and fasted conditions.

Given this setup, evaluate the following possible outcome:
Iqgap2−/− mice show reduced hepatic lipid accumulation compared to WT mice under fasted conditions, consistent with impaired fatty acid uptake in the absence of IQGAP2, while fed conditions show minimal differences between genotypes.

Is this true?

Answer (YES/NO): NO